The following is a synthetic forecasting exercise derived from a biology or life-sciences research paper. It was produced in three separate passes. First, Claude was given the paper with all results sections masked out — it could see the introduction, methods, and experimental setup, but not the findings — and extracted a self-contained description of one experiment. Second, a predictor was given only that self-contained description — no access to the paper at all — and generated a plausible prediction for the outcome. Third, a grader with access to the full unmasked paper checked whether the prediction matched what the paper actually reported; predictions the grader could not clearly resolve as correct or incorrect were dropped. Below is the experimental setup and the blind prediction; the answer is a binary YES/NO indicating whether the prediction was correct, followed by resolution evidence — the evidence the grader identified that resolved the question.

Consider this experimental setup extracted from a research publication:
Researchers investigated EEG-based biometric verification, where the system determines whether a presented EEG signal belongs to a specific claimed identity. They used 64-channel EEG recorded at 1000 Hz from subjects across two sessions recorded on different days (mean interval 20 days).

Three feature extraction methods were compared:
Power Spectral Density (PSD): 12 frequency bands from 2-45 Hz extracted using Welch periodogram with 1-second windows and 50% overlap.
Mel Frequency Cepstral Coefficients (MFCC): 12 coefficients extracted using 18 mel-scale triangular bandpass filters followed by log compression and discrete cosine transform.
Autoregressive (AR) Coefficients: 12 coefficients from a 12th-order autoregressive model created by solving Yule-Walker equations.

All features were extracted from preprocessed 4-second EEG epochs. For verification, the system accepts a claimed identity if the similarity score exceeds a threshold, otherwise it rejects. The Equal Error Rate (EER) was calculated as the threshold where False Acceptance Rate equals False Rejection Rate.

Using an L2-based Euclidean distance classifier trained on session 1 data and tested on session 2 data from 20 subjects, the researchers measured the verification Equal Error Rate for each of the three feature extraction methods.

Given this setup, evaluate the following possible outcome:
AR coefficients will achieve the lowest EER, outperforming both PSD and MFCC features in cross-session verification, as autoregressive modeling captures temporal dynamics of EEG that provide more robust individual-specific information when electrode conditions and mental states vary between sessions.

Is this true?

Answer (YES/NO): NO